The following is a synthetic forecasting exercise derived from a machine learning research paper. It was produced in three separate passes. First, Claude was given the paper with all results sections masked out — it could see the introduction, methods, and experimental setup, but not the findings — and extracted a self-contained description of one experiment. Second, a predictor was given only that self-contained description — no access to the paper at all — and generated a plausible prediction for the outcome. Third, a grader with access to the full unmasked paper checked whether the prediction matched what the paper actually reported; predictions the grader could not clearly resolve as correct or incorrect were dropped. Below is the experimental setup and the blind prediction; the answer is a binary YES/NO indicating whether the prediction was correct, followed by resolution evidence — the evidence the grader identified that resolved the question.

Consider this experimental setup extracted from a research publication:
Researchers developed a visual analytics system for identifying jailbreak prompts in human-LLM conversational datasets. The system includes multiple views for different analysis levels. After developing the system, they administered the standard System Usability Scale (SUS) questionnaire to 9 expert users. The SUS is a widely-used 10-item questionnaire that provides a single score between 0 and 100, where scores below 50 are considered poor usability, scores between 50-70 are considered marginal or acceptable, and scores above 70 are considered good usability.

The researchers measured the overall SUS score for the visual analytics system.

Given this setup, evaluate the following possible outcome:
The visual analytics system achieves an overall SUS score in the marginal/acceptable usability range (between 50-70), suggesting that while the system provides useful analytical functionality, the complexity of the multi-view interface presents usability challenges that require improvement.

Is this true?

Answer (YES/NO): YES